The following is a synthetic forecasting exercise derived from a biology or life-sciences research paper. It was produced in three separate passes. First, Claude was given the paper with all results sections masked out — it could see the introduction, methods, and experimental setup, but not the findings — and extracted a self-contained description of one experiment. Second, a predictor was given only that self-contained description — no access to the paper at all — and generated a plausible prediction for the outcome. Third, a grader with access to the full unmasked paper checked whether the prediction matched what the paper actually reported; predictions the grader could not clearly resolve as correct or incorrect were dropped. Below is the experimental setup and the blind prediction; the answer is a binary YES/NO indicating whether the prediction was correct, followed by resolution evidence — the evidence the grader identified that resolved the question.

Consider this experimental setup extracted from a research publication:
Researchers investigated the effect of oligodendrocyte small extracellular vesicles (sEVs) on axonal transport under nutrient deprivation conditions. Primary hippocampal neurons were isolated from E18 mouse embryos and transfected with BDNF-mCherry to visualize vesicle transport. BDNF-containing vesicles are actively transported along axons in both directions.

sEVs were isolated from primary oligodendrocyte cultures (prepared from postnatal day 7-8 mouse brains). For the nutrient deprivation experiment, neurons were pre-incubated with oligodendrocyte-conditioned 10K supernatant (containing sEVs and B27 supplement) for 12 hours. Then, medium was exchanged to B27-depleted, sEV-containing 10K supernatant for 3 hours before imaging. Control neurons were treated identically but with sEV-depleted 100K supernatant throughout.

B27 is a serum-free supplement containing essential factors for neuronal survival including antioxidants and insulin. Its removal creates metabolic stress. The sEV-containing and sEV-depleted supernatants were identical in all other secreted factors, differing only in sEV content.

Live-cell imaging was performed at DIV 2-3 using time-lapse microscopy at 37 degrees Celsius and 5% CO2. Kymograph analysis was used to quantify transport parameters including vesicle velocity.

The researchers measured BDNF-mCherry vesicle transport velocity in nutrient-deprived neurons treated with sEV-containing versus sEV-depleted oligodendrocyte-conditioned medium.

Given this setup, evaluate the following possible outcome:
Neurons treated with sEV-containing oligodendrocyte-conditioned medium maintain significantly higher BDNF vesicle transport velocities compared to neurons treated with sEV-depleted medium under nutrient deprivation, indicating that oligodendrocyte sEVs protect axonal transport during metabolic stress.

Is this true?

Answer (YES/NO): NO